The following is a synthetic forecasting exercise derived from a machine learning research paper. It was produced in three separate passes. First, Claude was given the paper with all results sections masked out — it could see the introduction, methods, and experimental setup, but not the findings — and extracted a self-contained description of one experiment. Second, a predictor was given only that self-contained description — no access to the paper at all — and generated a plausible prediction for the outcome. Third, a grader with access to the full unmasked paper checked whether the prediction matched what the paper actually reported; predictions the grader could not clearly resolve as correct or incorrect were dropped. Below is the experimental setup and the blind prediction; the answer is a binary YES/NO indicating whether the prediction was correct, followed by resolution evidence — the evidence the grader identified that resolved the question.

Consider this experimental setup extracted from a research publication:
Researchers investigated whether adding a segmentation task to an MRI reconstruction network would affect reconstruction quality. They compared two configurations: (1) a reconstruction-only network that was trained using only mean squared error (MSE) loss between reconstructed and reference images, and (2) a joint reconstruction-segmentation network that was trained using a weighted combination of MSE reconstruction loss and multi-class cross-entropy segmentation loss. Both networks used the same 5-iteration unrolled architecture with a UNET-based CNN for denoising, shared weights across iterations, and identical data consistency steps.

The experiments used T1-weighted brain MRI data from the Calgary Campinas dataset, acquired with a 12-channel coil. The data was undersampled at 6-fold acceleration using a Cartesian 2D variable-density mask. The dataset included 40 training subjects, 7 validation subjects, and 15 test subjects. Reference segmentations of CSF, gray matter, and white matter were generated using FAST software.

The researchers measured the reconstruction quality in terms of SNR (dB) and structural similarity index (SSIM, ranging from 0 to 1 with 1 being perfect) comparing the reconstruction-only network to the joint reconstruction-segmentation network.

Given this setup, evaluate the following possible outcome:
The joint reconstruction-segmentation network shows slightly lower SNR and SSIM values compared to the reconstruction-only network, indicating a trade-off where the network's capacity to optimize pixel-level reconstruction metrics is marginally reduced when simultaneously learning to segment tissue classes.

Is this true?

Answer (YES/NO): NO